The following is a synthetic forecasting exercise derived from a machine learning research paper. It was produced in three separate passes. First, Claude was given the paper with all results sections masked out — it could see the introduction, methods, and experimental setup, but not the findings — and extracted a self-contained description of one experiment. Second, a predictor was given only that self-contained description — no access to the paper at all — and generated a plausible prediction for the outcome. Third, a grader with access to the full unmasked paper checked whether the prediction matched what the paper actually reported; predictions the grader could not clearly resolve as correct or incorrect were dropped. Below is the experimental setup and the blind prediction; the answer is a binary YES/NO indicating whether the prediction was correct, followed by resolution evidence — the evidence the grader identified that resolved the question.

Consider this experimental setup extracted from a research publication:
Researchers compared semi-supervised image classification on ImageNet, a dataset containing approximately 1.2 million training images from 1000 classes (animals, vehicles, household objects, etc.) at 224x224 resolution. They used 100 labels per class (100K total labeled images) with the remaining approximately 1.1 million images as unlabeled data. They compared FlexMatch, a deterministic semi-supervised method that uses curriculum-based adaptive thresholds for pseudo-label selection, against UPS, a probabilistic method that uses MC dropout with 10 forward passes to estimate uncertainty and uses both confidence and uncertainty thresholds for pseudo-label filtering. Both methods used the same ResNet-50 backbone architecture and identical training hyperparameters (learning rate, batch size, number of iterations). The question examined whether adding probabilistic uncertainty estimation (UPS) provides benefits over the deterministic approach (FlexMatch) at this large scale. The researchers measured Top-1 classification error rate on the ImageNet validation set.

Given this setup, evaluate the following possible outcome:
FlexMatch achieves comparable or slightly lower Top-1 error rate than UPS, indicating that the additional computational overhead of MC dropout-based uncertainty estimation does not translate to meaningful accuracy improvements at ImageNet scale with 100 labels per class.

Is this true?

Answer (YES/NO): YES